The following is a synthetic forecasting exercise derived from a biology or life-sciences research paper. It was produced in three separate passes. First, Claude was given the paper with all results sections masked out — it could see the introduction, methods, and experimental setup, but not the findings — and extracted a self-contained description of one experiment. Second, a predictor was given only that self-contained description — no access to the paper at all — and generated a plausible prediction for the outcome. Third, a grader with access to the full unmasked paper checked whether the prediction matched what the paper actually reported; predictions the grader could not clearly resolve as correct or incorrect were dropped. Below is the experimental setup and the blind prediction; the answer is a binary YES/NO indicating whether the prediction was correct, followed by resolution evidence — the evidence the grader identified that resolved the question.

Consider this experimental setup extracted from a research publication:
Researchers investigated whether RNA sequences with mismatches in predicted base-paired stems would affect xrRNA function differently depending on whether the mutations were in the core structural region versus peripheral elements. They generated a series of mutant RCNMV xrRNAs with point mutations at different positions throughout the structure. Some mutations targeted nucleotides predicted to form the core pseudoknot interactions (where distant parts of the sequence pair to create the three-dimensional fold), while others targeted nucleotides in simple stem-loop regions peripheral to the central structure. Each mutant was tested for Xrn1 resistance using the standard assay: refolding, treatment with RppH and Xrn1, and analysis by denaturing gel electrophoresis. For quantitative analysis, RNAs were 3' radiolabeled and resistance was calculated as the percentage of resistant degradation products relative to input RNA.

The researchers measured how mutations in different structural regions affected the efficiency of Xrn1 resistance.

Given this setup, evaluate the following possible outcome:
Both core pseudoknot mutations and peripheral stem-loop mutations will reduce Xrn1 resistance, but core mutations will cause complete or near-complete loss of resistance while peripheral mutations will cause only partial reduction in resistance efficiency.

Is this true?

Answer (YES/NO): YES